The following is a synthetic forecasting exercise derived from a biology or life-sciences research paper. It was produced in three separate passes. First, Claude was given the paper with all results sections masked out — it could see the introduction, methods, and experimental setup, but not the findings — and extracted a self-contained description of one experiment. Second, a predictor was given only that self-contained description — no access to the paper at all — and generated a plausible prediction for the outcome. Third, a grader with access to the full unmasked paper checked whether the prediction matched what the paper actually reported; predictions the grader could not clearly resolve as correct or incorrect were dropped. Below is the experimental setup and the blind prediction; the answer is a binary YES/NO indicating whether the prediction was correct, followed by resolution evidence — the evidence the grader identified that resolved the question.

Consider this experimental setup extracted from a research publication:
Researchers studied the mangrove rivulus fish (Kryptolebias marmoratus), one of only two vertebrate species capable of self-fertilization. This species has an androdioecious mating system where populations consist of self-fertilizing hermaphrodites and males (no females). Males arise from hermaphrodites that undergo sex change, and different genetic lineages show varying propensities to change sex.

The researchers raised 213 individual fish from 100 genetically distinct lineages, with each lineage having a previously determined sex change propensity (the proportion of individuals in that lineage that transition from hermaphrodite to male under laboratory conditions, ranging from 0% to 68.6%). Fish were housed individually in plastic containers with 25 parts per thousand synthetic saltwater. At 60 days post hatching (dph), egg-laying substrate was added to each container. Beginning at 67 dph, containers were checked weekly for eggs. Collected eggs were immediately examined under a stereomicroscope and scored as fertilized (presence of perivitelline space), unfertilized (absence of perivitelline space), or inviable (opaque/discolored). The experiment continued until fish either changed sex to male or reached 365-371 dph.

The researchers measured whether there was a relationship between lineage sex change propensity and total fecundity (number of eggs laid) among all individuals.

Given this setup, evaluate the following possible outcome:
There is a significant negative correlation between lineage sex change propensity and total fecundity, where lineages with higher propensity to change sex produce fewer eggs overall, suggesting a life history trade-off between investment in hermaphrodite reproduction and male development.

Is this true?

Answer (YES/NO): YES